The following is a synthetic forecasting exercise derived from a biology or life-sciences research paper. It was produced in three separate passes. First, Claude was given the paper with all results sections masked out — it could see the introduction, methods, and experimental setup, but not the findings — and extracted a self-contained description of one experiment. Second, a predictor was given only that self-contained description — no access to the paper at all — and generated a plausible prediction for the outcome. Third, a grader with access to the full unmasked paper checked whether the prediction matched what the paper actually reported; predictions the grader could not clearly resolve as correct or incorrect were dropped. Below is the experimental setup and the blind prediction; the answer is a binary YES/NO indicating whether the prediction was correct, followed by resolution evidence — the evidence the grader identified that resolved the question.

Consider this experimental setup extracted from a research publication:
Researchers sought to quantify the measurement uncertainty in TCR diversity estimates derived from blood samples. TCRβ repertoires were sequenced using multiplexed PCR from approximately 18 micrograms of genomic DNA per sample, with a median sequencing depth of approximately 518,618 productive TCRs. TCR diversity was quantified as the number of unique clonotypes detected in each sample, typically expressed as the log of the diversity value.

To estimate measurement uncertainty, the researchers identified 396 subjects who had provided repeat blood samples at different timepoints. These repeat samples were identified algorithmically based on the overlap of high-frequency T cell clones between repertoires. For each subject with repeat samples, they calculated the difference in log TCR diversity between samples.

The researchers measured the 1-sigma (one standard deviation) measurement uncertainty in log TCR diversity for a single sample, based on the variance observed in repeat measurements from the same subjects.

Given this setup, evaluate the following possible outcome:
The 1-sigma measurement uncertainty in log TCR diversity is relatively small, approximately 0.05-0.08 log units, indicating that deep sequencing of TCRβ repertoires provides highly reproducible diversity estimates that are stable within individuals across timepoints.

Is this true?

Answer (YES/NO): NO